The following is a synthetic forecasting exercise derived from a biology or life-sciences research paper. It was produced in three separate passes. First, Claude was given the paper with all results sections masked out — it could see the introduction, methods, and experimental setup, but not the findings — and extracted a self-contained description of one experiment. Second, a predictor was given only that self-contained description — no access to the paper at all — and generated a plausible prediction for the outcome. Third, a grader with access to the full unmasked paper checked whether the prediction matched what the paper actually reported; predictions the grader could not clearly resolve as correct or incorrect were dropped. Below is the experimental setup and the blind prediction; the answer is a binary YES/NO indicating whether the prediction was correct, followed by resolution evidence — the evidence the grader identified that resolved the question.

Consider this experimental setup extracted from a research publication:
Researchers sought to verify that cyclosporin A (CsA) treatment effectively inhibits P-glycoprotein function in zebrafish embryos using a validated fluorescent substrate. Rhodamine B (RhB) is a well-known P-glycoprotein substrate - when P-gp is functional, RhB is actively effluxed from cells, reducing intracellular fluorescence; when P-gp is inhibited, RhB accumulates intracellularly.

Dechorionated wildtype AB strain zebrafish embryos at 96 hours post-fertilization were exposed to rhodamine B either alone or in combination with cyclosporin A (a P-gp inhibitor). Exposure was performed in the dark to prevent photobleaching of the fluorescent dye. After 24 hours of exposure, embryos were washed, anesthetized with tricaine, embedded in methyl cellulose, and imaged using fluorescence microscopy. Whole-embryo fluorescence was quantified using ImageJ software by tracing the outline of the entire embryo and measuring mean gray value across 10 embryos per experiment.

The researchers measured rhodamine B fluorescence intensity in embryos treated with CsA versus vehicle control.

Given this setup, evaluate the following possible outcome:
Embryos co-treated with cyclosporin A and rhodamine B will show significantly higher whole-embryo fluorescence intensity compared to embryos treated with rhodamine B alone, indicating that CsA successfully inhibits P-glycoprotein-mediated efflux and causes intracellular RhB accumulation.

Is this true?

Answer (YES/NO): YES